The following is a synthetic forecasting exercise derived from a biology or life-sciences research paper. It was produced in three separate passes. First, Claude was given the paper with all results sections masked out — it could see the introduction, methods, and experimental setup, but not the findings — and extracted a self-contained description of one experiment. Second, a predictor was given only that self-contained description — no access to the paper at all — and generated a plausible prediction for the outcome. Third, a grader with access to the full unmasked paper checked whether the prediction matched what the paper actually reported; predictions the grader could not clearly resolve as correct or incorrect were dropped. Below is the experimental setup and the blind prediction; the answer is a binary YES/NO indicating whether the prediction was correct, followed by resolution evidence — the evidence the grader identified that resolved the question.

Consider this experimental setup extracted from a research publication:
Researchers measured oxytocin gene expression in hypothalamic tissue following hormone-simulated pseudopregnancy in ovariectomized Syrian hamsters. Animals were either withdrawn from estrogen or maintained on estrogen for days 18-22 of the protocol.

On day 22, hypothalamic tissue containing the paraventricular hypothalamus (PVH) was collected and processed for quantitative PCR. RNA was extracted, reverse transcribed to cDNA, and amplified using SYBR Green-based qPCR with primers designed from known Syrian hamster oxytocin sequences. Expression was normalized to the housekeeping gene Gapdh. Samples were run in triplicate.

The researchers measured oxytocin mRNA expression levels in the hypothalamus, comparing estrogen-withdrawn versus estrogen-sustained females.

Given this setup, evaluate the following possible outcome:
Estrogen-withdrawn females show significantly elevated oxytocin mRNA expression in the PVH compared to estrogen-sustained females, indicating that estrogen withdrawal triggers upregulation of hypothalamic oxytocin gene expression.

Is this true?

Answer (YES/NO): YES